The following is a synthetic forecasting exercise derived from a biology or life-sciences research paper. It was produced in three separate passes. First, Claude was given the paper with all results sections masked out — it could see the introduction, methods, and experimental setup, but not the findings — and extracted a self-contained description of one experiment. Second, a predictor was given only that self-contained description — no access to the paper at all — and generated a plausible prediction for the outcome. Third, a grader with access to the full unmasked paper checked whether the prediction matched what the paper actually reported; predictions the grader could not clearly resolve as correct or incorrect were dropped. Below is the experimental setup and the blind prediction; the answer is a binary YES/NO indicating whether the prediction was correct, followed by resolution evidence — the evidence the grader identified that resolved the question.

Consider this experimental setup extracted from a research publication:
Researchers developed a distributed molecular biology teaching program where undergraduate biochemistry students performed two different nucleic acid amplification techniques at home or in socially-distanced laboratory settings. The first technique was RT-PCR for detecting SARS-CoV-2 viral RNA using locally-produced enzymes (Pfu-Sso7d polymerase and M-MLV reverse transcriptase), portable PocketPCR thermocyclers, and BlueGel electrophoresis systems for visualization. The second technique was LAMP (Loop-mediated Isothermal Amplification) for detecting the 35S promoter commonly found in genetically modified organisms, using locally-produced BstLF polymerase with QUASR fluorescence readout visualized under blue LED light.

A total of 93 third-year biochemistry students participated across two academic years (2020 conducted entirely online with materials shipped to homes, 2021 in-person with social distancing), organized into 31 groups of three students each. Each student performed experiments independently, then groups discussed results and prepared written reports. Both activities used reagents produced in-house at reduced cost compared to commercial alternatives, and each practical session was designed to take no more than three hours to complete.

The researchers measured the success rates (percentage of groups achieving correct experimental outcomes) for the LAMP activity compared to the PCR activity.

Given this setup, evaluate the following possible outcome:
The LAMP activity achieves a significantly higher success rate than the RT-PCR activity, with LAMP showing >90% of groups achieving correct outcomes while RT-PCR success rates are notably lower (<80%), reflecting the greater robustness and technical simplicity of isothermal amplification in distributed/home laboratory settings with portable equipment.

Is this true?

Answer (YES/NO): NO